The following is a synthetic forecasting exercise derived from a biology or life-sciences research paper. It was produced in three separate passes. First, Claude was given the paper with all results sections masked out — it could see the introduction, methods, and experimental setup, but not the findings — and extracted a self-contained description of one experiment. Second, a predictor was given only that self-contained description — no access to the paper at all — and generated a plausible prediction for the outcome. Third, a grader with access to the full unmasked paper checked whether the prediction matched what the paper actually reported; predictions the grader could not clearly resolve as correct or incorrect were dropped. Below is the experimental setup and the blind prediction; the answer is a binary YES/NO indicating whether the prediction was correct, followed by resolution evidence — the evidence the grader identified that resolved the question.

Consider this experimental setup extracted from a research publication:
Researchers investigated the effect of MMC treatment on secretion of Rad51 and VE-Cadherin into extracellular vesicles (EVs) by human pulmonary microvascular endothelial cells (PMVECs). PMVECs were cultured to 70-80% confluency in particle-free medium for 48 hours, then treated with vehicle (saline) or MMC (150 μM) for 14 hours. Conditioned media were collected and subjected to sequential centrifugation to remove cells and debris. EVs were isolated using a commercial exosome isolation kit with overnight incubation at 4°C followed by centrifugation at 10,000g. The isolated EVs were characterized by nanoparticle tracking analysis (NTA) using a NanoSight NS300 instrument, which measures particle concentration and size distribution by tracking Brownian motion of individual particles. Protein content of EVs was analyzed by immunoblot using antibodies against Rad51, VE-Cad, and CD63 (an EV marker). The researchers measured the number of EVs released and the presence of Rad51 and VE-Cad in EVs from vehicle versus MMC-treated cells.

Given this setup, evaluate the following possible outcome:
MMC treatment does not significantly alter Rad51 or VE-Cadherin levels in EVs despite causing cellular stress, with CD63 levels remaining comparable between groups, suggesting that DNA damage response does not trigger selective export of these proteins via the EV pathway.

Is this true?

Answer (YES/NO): NO